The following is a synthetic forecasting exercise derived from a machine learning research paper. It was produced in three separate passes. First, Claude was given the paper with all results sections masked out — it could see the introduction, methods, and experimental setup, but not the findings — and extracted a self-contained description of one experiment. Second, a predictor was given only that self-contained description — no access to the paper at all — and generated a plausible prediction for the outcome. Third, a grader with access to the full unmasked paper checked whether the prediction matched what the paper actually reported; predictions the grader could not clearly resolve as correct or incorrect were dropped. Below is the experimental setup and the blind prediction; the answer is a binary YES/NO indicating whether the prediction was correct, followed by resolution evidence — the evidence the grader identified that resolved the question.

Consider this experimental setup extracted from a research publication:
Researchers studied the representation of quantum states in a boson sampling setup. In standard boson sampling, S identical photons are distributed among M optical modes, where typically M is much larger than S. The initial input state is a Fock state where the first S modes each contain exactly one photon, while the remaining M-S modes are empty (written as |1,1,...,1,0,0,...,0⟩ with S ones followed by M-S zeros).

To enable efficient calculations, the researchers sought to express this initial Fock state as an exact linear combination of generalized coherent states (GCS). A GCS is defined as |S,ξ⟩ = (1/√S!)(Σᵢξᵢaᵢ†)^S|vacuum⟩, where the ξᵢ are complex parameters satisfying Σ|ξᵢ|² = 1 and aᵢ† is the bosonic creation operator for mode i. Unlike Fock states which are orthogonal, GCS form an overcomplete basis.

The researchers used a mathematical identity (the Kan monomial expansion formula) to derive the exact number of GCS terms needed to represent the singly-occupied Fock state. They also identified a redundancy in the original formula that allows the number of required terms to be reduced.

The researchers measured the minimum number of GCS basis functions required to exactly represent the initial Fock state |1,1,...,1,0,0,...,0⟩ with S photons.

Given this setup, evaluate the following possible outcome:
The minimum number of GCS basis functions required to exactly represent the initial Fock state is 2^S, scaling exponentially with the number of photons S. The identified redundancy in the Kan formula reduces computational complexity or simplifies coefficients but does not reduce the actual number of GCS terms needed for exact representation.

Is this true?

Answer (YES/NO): NO